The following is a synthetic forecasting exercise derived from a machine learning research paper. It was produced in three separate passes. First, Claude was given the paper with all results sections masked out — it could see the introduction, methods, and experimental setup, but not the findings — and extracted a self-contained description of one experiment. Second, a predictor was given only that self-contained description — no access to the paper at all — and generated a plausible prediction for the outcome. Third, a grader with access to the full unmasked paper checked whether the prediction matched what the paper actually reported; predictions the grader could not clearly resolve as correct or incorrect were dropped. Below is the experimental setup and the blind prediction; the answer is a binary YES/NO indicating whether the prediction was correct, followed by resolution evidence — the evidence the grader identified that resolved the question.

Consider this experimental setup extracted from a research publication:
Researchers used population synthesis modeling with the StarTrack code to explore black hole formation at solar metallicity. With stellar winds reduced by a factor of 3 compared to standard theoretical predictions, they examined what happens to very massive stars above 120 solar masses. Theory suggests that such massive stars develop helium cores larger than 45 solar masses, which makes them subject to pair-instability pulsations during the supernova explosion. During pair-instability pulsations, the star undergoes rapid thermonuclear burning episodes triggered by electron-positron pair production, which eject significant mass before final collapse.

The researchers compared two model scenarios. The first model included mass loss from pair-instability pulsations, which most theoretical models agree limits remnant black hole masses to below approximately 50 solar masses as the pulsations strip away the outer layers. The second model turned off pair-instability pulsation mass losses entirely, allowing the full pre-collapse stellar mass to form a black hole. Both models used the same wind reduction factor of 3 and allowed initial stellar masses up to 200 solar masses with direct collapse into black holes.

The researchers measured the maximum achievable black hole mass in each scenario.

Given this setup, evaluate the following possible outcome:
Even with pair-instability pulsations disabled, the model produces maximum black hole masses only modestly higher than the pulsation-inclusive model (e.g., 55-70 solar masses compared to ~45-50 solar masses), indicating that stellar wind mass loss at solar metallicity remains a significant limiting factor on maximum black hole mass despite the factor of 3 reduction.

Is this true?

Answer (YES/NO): NO